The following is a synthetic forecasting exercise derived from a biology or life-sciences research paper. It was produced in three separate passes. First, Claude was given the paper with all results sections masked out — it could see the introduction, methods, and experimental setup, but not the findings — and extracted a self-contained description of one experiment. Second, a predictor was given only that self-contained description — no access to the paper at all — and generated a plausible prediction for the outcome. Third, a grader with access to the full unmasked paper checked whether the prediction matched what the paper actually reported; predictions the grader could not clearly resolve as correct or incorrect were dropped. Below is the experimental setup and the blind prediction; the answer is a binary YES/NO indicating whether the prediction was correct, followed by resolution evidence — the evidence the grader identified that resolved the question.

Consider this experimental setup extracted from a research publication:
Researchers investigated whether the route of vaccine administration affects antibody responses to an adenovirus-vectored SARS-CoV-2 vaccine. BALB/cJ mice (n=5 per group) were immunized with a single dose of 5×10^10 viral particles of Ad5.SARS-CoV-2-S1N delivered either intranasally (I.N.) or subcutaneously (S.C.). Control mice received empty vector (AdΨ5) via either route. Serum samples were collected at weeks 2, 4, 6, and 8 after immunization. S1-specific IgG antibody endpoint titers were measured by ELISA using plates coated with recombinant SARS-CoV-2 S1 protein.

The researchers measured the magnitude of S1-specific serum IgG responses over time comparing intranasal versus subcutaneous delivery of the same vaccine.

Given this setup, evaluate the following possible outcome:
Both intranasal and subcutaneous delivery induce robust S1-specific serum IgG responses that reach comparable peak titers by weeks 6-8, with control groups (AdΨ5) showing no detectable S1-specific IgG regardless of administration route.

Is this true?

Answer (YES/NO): YES